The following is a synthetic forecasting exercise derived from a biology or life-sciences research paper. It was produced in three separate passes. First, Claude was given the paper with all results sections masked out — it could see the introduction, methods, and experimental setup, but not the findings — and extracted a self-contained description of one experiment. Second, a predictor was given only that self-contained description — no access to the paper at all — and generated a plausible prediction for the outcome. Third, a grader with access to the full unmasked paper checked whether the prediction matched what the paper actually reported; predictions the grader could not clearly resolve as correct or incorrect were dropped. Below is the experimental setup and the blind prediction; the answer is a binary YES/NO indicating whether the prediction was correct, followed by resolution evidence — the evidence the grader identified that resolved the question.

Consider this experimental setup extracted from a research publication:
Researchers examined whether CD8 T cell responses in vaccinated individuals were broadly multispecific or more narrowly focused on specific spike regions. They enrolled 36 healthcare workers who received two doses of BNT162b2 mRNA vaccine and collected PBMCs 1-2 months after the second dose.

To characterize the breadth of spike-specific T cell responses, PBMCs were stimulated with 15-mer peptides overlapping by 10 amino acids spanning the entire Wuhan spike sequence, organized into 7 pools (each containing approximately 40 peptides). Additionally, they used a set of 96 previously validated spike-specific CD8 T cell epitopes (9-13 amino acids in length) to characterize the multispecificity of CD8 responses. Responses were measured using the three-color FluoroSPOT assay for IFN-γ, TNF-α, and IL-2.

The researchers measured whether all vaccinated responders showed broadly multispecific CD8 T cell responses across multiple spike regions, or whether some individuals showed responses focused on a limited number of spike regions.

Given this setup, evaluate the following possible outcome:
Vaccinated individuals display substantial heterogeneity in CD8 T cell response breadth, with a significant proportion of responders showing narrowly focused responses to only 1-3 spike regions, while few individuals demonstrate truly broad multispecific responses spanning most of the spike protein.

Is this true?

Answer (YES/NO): NO